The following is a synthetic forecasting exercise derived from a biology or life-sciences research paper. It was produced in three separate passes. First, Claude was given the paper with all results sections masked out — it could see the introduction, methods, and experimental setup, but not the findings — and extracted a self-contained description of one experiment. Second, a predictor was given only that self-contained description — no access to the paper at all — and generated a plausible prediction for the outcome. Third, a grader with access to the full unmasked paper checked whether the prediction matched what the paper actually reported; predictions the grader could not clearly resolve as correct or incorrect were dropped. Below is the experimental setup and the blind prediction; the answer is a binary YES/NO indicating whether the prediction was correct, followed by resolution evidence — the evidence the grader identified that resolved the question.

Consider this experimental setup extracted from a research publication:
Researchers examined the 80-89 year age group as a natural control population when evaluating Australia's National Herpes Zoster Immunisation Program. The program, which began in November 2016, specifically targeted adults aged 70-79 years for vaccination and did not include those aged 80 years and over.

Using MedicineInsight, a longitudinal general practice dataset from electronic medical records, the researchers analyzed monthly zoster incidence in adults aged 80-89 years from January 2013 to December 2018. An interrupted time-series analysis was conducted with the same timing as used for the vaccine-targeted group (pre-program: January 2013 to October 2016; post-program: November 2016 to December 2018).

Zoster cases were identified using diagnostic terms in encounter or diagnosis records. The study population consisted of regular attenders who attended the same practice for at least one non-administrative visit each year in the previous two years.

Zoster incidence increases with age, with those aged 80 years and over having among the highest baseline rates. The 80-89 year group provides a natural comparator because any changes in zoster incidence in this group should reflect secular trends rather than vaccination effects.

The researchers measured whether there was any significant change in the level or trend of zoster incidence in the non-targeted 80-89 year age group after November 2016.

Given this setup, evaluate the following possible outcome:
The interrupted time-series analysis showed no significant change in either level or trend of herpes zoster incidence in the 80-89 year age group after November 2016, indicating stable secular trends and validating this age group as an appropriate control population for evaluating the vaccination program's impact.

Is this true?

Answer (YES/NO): YES